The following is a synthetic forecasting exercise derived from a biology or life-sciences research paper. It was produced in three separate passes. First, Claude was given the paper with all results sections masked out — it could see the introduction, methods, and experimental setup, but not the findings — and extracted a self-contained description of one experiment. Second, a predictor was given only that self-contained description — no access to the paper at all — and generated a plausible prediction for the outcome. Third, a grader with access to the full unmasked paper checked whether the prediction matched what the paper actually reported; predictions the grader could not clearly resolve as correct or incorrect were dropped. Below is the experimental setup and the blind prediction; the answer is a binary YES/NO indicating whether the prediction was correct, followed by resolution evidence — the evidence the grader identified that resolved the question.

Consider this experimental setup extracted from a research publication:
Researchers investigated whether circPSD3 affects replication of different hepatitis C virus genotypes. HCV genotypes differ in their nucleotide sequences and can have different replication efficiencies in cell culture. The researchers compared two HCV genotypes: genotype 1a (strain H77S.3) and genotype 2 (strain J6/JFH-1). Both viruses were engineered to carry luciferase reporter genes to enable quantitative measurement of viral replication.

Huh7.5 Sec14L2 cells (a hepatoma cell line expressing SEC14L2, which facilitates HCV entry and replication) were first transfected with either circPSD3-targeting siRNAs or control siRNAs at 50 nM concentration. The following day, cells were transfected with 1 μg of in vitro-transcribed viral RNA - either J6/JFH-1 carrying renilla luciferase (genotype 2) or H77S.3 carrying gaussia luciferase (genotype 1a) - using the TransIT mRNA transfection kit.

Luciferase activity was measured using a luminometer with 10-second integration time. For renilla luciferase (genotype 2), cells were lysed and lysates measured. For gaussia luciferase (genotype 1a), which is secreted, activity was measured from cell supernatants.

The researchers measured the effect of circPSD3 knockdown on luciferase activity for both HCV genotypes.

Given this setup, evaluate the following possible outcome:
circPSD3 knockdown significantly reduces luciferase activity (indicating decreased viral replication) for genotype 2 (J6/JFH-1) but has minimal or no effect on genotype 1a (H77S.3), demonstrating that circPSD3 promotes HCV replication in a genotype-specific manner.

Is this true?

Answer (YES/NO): NO